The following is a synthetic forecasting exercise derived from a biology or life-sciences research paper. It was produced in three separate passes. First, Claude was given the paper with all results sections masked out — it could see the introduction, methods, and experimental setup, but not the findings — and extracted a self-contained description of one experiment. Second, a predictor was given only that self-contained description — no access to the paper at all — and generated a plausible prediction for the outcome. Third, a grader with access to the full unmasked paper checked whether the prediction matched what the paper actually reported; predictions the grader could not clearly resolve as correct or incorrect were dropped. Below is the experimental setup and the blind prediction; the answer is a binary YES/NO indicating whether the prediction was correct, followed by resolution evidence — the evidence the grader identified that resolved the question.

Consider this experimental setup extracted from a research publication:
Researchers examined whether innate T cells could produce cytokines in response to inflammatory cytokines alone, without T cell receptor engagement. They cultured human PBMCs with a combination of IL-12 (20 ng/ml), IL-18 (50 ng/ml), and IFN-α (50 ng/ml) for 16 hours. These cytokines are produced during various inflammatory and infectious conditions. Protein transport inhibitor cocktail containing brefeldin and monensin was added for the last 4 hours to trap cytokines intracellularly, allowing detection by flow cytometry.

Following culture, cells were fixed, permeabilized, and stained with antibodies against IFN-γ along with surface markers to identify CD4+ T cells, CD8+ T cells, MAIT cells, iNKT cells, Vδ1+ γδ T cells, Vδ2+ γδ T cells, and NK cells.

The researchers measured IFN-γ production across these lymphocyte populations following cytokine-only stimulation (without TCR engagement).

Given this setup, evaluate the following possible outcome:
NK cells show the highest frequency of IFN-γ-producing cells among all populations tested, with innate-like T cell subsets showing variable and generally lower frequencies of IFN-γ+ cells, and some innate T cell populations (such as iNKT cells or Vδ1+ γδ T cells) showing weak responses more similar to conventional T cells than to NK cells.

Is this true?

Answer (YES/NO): NO